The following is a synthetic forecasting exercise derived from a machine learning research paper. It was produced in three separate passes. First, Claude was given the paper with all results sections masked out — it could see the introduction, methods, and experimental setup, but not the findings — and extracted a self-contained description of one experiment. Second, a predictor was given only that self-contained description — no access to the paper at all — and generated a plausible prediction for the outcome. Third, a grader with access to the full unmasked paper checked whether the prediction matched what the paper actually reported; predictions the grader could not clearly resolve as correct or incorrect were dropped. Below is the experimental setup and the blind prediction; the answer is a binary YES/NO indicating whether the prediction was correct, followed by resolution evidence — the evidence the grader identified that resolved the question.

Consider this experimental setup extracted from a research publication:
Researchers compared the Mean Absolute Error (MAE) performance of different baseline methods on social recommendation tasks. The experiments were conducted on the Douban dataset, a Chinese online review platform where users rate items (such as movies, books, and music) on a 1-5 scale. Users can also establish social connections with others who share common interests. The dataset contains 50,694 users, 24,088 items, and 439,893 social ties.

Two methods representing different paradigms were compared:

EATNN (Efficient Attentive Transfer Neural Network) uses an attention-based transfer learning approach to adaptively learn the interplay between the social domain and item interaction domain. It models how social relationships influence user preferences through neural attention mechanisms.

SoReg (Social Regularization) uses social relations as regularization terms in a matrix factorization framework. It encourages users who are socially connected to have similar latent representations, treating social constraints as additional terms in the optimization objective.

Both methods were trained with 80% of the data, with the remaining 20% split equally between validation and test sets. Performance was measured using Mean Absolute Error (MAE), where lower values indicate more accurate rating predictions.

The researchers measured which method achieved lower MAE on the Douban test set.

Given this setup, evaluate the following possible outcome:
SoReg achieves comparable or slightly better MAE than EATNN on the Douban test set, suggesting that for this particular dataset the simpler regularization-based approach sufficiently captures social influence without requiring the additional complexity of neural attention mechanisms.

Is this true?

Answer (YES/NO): NO